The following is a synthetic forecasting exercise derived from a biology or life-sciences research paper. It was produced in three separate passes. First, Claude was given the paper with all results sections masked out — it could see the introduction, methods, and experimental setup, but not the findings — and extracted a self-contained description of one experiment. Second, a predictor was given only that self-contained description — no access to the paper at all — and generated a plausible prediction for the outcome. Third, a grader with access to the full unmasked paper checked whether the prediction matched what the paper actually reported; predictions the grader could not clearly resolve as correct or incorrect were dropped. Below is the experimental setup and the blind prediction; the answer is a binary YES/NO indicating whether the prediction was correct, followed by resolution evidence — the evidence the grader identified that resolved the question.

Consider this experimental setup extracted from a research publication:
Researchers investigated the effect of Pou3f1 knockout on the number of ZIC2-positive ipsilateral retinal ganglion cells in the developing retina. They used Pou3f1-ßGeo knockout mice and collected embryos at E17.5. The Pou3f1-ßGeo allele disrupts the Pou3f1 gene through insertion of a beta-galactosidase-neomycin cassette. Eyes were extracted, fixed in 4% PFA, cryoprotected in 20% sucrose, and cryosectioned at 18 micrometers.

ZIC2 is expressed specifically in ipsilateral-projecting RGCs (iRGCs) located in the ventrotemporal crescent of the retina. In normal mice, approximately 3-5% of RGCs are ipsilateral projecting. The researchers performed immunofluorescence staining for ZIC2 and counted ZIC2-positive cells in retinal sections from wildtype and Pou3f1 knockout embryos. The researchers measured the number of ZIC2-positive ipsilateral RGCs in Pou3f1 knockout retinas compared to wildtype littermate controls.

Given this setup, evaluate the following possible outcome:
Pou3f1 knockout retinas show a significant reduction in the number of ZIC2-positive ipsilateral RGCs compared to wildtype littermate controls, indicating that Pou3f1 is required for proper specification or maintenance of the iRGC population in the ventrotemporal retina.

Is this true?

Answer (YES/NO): NO